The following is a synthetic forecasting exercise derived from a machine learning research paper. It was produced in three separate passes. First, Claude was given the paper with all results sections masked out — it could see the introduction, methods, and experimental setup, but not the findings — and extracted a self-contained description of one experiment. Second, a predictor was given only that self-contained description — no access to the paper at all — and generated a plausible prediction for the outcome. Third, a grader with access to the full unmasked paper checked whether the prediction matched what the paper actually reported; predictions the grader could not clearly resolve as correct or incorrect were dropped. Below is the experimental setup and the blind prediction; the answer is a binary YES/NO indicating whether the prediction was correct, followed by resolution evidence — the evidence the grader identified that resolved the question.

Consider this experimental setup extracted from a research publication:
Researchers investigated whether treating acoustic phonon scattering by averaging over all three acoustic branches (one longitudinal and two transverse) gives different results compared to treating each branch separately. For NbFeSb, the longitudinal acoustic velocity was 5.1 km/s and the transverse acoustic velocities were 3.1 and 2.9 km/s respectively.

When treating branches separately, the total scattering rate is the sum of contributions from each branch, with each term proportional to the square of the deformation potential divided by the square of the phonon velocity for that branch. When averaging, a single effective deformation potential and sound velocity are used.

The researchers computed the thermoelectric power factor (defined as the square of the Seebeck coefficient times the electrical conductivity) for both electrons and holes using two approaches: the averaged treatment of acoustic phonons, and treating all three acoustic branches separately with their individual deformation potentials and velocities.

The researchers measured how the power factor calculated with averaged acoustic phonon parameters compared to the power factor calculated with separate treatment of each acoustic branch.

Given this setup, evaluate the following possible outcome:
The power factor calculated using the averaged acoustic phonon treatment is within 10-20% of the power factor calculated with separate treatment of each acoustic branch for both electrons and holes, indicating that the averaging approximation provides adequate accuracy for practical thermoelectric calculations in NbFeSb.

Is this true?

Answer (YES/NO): YES